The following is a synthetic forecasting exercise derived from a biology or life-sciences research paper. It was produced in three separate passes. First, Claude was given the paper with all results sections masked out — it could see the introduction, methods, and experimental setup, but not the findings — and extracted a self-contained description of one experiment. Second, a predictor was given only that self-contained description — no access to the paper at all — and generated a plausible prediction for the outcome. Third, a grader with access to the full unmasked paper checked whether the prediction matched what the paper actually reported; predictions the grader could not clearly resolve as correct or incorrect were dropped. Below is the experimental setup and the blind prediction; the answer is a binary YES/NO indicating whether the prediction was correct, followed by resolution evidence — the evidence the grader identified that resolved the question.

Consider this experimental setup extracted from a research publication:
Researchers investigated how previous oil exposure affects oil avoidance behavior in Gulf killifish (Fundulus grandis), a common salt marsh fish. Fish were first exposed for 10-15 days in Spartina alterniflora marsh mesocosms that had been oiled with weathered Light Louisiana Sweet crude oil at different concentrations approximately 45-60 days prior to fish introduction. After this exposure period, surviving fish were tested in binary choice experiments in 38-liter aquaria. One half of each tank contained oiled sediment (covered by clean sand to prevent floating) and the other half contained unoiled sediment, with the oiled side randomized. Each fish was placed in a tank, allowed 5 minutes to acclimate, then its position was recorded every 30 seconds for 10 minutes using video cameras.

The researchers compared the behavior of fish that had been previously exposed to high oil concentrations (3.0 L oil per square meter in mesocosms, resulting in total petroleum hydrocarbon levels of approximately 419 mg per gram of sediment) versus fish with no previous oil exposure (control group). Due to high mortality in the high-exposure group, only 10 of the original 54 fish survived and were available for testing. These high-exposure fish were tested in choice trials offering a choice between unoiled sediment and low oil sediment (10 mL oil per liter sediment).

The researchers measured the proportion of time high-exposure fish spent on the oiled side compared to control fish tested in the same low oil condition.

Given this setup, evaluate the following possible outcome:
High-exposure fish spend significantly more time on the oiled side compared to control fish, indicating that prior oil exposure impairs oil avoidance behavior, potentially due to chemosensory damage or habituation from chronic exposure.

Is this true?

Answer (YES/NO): YES